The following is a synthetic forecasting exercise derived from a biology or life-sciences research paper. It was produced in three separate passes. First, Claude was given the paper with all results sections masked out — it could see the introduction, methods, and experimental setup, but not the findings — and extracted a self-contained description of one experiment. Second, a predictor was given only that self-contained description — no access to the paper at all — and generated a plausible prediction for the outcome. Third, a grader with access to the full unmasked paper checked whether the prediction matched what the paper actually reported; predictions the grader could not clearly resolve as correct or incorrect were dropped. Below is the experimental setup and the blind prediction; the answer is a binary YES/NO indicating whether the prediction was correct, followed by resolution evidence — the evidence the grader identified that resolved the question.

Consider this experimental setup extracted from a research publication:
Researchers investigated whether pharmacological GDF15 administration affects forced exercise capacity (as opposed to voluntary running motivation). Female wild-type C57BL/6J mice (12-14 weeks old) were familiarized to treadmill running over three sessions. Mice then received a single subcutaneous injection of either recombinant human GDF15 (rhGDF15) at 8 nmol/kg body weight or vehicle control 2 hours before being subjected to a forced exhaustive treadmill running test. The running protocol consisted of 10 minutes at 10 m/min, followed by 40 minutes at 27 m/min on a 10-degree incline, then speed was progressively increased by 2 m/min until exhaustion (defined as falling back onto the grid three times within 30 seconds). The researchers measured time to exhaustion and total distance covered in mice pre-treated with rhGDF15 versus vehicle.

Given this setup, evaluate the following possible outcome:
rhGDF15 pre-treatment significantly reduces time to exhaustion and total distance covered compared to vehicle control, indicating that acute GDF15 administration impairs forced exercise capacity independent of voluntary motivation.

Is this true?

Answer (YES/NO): NO